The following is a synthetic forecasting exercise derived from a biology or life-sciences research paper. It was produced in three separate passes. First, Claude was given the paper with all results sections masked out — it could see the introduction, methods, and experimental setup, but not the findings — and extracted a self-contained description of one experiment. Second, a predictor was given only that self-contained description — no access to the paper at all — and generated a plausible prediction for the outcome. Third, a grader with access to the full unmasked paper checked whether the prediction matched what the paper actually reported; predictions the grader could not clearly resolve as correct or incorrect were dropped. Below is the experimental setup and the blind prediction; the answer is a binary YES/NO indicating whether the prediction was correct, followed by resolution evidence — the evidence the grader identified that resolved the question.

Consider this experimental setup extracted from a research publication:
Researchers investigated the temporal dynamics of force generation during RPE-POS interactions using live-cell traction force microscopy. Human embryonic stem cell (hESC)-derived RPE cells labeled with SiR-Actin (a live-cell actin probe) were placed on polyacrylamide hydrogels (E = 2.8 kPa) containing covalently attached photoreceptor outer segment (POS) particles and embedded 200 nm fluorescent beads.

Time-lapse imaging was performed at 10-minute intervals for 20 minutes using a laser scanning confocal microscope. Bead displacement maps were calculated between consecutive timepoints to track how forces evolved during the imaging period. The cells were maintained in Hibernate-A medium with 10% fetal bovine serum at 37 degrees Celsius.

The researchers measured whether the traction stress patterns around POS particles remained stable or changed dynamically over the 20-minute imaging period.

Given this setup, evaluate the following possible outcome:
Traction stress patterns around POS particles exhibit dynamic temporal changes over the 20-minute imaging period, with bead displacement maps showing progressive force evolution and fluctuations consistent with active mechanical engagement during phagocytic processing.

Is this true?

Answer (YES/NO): YES